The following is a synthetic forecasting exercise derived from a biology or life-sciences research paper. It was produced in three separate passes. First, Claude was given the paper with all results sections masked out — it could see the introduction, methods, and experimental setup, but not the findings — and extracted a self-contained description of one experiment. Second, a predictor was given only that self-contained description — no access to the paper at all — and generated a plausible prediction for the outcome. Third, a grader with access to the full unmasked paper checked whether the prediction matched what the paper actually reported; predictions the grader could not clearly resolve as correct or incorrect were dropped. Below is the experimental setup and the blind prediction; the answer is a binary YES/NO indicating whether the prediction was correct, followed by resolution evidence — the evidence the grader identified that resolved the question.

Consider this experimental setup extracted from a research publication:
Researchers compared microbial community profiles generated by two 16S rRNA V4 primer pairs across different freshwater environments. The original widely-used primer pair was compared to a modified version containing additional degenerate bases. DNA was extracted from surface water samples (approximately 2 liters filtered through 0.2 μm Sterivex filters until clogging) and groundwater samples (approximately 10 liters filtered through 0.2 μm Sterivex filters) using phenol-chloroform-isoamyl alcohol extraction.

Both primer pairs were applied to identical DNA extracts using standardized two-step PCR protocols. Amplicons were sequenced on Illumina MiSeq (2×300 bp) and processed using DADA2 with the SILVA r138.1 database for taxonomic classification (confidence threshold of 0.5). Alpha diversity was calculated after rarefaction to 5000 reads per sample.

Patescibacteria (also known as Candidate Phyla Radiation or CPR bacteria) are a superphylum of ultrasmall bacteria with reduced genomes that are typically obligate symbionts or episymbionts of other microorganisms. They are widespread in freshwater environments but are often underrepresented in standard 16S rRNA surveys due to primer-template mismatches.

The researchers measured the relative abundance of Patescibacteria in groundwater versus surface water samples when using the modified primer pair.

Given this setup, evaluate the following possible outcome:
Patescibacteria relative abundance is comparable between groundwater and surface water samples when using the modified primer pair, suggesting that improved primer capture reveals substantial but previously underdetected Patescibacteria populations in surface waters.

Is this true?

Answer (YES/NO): NO